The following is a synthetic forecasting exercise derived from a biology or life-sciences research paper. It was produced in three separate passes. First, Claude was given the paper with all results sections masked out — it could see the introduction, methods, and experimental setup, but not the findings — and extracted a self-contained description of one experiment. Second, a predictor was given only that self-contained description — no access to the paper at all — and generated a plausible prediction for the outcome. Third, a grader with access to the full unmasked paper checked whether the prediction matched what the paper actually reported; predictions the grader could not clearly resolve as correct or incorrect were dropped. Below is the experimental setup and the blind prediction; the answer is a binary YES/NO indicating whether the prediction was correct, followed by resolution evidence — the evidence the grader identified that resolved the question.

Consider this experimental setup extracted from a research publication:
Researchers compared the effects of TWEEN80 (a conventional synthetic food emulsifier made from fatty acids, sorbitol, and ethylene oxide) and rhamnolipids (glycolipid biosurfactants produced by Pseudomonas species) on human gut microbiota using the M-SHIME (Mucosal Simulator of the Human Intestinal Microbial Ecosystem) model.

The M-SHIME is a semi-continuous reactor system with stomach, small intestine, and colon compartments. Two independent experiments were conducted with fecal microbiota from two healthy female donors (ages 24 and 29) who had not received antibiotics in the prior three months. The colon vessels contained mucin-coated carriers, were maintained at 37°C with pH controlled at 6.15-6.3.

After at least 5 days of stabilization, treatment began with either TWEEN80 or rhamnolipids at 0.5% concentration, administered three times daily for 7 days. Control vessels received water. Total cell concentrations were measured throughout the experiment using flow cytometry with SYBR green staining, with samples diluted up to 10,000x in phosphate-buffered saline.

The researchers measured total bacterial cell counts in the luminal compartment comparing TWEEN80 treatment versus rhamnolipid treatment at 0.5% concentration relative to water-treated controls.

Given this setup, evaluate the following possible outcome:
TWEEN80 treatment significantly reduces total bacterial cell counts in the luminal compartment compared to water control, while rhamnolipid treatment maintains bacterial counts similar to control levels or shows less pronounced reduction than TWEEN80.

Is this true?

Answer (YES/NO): NO